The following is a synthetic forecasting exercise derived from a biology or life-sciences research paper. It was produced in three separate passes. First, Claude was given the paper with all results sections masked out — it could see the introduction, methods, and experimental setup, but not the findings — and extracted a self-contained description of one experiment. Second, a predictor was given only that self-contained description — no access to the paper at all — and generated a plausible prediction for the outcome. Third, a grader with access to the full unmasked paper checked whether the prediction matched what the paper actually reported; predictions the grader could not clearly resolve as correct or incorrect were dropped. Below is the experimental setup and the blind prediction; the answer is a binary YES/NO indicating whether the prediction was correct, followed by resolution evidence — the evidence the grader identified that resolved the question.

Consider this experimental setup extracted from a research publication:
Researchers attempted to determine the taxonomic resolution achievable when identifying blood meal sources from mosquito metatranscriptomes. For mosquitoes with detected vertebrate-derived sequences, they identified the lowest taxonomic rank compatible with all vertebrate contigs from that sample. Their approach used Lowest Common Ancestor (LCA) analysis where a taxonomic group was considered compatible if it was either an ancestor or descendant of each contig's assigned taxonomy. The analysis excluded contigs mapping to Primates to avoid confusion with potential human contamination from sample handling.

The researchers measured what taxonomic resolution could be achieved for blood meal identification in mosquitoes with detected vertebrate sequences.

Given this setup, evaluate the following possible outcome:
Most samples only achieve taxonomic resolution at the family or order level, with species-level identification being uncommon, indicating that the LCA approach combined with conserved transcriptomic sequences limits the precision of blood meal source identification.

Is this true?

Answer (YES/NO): NO